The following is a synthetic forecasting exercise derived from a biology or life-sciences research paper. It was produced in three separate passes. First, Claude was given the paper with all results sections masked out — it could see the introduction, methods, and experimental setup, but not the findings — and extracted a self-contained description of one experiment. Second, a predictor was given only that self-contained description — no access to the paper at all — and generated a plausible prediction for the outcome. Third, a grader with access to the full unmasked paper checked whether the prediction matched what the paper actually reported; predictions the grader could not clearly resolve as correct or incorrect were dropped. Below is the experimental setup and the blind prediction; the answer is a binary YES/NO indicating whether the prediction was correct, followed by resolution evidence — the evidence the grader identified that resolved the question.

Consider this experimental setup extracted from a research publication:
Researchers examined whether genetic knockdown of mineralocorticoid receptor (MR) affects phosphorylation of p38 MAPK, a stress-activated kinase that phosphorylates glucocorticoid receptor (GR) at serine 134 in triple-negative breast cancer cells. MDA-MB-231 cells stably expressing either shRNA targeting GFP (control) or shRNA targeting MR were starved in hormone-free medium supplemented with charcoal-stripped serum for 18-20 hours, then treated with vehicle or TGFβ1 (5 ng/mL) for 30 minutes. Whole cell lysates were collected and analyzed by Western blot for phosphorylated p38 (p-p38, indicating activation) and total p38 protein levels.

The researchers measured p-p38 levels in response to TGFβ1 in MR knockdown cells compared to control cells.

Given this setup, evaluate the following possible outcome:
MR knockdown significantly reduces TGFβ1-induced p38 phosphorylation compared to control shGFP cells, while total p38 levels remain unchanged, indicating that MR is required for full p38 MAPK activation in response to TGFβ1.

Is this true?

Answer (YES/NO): YES